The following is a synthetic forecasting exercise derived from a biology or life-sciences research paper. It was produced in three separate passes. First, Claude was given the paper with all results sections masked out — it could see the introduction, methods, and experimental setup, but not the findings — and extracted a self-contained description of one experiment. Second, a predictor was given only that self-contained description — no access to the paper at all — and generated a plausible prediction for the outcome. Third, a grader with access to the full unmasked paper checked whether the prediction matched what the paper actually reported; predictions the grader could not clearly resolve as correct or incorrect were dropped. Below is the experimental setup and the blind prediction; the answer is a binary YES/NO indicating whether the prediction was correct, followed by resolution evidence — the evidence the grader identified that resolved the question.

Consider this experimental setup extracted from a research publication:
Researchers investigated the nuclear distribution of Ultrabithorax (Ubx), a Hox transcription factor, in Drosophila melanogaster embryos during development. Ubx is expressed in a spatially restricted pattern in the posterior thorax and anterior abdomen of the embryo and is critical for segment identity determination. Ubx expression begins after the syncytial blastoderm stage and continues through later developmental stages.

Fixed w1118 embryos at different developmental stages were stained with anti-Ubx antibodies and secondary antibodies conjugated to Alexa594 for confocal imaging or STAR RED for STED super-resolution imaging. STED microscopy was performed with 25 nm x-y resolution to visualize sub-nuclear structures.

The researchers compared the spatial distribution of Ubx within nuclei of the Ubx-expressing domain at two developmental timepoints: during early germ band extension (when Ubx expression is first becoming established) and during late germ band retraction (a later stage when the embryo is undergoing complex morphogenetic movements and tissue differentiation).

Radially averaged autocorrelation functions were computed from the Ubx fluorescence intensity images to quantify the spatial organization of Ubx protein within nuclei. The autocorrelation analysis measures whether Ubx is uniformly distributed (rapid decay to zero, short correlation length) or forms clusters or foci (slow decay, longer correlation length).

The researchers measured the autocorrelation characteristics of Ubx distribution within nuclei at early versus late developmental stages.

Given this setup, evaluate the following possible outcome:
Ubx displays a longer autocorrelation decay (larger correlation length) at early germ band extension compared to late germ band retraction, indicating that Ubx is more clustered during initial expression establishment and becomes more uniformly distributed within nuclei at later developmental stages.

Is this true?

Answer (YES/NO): NO